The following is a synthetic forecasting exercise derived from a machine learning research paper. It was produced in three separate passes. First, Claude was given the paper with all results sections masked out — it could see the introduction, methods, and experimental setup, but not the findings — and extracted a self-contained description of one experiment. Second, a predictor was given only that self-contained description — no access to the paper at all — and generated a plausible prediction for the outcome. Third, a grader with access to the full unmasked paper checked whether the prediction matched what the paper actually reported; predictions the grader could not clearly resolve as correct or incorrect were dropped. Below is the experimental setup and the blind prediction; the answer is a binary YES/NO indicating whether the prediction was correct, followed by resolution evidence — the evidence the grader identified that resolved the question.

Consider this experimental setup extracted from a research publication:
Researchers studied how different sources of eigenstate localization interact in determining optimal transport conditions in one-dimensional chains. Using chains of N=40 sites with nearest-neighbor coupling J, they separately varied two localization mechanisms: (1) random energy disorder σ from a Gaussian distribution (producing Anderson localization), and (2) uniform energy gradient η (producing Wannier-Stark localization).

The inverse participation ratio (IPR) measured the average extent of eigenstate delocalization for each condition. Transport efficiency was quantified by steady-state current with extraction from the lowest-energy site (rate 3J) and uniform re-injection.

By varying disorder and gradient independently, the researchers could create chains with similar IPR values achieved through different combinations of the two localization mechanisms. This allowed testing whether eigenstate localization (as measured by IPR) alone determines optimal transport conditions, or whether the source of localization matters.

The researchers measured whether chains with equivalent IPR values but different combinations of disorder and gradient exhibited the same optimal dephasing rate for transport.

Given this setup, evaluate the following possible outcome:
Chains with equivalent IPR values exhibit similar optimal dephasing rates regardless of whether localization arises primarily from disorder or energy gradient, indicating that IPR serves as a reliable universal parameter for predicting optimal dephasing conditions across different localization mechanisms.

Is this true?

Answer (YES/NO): YES